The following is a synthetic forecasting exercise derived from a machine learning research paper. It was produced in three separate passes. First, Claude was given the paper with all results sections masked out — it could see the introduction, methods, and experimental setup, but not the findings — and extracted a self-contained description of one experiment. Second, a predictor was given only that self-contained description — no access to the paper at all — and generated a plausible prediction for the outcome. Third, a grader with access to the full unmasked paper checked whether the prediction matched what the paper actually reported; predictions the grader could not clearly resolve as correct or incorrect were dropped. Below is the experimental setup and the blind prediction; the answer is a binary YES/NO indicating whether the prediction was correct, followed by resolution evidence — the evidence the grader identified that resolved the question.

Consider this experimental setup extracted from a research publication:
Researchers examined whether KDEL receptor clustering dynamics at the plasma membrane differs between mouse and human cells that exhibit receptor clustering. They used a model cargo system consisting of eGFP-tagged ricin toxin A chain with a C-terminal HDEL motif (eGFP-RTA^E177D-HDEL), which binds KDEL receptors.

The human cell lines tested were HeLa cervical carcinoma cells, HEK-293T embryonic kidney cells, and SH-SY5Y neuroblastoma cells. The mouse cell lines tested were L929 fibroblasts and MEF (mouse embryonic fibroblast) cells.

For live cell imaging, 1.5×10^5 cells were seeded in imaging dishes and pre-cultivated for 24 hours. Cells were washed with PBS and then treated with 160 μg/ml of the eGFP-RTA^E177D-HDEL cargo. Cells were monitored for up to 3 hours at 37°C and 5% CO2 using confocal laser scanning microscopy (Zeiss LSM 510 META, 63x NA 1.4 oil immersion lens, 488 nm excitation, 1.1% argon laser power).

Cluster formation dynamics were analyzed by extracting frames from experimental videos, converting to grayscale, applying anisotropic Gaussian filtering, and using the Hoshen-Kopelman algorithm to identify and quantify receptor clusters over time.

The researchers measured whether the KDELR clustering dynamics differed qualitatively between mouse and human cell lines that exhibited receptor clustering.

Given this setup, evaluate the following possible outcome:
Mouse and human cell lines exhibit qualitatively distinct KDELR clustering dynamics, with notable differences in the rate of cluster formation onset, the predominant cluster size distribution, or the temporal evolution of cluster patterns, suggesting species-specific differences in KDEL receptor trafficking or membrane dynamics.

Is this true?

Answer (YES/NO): NO